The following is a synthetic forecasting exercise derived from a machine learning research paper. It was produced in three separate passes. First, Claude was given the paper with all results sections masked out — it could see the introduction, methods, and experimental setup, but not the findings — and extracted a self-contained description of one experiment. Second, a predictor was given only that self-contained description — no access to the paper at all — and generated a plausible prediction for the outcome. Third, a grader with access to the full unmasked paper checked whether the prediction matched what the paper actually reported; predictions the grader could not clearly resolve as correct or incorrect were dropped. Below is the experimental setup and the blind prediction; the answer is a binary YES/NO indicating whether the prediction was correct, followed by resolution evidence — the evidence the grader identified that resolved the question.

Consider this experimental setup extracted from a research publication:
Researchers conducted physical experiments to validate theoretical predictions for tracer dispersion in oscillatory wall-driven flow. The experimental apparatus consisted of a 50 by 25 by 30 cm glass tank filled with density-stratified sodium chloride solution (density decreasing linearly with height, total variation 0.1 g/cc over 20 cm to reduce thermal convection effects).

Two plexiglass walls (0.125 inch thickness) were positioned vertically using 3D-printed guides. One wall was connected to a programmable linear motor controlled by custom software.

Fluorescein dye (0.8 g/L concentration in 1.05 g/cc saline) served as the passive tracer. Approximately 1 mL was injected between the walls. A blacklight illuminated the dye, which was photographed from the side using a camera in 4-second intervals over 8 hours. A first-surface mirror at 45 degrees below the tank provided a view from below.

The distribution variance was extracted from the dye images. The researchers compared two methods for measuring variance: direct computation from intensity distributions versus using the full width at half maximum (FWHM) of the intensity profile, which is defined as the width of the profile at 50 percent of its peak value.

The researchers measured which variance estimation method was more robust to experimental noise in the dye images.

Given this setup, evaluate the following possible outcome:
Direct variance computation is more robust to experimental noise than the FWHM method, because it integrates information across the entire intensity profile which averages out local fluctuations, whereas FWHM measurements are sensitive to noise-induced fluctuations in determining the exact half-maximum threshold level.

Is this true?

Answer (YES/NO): NO